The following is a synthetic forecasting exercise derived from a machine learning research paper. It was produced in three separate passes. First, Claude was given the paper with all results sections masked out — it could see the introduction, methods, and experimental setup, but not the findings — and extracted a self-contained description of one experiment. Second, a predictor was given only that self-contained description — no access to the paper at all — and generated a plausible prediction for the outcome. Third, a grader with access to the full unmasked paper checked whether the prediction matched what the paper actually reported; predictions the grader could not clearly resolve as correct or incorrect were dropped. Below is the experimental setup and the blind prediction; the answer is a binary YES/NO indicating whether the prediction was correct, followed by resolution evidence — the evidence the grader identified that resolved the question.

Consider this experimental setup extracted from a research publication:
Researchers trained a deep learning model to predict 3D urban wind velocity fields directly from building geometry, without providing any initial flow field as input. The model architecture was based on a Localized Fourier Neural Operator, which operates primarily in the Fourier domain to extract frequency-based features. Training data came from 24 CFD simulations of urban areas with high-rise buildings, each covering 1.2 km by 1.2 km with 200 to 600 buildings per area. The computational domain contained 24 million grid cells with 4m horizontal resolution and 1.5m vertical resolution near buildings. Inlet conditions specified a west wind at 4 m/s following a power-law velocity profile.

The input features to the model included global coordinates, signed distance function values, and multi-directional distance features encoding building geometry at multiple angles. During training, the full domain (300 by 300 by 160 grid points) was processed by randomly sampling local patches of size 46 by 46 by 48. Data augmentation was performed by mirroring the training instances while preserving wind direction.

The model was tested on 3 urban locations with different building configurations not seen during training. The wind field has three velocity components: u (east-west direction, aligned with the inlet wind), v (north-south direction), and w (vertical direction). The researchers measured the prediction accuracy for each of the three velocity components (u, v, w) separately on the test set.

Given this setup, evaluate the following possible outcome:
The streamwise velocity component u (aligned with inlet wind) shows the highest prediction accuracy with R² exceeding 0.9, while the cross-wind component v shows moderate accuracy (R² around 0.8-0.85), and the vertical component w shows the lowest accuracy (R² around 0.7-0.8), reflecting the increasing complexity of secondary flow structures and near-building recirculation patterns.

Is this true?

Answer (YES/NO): NO